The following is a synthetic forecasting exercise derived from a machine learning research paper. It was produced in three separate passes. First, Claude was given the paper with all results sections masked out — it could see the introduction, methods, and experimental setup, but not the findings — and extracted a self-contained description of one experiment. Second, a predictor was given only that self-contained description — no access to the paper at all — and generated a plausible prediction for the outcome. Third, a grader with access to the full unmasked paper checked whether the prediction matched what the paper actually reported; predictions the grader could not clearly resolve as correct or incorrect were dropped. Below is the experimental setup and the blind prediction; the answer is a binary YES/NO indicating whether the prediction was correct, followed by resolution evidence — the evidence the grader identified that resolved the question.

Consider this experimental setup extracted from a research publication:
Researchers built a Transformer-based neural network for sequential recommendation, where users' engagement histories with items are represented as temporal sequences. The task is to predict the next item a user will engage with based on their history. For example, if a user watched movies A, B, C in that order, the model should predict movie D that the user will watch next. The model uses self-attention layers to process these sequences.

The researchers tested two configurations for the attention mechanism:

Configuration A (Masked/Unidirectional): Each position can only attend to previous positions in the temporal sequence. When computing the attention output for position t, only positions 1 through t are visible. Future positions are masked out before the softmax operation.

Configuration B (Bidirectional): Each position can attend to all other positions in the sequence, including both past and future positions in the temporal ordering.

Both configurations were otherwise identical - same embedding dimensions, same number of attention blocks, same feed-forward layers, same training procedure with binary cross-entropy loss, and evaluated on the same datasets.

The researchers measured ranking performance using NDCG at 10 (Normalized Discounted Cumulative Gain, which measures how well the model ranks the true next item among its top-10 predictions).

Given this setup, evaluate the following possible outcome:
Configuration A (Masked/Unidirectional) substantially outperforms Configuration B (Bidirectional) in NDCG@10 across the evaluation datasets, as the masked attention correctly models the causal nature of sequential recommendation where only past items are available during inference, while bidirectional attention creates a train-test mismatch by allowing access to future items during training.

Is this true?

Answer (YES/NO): YES